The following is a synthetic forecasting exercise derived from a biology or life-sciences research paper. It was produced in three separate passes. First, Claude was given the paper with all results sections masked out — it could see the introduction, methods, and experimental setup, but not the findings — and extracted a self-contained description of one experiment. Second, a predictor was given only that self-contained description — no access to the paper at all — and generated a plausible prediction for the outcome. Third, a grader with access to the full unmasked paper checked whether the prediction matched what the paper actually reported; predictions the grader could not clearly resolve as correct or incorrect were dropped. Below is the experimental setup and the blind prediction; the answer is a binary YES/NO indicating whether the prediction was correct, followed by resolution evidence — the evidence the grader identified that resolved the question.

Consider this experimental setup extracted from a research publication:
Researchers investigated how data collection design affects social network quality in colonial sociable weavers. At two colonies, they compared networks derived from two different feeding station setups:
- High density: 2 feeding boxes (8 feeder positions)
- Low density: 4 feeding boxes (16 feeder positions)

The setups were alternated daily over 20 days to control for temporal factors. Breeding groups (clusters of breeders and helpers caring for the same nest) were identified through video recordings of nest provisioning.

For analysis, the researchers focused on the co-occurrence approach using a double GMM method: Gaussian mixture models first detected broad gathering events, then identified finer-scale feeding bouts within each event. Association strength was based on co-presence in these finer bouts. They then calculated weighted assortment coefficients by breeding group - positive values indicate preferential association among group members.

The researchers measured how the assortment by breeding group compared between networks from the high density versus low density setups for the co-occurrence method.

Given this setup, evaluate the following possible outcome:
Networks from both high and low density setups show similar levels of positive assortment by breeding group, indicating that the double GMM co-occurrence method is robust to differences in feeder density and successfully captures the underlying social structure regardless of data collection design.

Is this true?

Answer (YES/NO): NO